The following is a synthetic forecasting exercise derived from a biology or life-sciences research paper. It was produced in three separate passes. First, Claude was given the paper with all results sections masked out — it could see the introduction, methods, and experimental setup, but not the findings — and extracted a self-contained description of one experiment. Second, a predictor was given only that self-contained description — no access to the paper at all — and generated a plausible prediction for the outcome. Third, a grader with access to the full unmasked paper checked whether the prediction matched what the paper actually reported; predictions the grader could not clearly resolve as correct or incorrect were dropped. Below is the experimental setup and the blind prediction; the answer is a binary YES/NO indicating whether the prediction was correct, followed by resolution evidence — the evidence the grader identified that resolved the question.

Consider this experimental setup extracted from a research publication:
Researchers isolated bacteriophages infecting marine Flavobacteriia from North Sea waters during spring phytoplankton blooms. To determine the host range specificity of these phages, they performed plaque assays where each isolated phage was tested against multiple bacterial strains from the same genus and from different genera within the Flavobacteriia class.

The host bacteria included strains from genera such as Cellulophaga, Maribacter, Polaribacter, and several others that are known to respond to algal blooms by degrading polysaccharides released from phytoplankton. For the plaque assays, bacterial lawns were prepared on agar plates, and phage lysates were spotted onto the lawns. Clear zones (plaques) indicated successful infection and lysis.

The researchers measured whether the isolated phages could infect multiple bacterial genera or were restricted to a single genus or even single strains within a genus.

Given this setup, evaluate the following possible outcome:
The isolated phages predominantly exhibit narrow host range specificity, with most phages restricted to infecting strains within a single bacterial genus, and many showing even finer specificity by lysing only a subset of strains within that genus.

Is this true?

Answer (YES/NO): YES